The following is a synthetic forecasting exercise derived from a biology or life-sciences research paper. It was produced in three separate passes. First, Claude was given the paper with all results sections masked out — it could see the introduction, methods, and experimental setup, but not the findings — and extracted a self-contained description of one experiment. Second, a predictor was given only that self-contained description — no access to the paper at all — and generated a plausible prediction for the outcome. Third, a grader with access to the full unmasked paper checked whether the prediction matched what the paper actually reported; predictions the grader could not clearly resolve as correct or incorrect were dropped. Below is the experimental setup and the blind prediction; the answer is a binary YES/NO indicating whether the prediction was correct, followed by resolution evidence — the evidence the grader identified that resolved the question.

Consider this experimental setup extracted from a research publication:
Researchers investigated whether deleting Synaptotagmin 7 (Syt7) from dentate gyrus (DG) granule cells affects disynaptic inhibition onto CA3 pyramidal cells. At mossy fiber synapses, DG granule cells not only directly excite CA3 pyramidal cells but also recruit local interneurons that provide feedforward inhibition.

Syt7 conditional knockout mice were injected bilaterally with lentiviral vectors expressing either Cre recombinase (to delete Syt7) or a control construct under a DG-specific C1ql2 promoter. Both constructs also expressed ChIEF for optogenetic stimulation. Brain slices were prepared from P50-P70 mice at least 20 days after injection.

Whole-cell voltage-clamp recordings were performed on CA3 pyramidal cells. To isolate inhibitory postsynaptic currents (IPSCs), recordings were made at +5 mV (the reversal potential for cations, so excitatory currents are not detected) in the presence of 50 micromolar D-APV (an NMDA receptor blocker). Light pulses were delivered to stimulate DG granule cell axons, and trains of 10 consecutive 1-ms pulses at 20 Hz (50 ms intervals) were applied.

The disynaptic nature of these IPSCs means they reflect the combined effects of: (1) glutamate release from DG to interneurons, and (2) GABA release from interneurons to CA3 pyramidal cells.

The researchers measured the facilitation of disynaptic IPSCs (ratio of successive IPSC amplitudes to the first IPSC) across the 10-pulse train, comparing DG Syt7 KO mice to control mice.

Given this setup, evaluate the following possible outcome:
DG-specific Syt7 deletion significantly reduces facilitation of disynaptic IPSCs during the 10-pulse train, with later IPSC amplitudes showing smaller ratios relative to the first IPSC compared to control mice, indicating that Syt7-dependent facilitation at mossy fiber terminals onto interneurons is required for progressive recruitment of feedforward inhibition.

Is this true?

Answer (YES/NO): NO